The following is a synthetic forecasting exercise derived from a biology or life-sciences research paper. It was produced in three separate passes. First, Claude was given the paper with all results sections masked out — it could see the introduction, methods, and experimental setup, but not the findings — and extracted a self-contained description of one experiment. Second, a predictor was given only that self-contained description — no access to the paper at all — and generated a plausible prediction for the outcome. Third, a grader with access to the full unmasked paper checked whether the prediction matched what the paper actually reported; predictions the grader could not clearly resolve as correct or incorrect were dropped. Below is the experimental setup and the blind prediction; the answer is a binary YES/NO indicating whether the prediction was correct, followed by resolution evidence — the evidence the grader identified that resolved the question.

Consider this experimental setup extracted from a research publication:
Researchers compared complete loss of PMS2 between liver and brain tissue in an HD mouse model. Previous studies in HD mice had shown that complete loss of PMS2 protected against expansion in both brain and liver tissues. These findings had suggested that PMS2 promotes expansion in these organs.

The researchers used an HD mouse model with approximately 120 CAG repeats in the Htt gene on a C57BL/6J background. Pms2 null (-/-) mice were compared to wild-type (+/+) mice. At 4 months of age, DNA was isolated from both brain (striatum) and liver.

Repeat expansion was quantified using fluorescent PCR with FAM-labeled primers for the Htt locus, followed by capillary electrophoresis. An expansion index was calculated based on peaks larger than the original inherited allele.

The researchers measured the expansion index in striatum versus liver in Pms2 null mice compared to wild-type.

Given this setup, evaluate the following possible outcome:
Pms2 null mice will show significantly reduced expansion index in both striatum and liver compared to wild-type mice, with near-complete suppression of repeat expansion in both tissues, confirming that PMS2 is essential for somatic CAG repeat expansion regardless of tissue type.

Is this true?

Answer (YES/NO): NO